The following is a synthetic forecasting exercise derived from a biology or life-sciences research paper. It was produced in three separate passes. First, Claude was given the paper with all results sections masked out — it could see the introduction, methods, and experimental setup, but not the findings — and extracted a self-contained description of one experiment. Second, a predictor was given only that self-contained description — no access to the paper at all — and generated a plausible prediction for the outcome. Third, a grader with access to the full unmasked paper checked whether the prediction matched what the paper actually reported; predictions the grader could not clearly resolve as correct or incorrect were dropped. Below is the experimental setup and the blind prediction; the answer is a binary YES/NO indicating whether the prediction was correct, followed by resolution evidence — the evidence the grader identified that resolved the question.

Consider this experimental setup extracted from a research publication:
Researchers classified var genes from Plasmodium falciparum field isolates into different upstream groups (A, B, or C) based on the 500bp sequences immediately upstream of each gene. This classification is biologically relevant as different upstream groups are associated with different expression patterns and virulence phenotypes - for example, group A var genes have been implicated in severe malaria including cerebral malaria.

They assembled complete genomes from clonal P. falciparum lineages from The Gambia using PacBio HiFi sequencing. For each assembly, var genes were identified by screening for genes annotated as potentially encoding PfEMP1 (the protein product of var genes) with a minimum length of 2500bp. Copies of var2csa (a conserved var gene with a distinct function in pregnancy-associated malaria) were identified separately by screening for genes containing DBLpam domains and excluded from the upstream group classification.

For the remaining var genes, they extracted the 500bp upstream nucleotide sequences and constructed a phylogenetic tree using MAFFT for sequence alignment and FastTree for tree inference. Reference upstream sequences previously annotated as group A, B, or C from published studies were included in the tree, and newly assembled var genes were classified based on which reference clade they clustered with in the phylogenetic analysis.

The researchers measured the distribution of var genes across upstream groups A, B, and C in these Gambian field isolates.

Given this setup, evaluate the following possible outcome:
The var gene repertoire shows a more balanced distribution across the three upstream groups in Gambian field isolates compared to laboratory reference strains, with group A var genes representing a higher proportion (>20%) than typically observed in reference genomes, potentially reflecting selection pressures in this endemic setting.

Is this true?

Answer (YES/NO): NO